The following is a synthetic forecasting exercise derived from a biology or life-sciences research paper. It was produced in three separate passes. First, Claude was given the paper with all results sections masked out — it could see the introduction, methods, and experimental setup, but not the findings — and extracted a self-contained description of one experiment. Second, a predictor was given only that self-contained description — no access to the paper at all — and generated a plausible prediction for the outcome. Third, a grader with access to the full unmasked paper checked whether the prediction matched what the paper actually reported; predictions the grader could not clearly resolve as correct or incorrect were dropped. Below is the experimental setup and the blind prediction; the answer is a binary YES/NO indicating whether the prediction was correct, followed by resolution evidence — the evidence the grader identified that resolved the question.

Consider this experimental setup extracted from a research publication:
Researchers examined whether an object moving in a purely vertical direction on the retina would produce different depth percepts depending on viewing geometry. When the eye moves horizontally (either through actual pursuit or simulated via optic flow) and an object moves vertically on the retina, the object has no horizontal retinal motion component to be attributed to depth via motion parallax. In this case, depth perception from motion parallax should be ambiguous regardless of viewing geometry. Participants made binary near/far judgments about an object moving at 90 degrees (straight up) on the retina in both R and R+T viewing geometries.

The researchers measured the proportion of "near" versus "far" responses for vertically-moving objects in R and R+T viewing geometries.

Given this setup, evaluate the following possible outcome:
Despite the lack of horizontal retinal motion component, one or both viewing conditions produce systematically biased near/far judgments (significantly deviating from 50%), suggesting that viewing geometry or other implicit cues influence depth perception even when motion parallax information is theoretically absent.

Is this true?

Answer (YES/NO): YES